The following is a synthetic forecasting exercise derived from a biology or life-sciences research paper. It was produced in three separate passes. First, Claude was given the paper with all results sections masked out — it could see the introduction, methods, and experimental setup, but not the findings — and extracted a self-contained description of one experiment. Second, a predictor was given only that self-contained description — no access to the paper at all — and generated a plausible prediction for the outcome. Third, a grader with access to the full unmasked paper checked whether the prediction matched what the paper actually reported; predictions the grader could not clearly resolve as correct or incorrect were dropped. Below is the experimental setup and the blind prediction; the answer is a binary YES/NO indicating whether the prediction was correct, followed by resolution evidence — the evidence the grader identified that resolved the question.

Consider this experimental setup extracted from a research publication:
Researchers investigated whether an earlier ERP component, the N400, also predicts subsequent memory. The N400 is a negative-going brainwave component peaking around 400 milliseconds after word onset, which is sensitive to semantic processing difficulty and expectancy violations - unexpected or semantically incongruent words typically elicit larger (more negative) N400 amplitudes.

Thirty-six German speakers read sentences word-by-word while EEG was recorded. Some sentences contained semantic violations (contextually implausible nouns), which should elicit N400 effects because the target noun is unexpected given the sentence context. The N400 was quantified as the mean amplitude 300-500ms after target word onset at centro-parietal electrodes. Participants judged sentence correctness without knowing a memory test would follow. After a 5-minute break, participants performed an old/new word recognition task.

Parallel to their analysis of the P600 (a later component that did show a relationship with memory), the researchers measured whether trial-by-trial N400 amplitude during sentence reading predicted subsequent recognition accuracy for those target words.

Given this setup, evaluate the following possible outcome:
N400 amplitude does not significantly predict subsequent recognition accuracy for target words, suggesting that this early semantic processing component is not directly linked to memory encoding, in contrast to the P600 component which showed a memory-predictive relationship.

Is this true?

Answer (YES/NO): YES